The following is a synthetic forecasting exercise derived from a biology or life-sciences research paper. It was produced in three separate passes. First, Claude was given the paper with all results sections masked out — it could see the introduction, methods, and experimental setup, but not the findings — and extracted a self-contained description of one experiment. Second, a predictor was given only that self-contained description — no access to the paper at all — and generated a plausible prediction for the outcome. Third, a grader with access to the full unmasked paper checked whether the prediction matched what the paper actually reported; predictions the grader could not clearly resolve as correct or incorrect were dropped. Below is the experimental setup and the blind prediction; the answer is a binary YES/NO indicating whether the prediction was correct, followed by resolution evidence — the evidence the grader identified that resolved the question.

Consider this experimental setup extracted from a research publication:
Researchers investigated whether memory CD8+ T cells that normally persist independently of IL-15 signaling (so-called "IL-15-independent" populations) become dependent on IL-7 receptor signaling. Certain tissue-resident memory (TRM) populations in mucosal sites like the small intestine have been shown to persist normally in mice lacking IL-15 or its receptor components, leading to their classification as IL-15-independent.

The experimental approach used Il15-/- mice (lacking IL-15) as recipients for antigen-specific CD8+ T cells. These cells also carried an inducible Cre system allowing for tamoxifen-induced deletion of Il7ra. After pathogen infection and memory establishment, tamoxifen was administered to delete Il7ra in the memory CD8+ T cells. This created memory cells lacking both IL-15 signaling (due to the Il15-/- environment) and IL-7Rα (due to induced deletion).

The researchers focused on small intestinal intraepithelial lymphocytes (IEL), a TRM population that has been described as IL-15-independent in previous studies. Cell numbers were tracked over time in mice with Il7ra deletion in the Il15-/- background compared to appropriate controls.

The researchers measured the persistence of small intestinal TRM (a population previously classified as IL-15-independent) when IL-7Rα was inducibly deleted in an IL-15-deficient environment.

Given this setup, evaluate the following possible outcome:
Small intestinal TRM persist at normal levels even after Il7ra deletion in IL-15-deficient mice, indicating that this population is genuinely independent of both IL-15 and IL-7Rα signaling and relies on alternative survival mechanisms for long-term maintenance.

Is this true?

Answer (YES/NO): NO